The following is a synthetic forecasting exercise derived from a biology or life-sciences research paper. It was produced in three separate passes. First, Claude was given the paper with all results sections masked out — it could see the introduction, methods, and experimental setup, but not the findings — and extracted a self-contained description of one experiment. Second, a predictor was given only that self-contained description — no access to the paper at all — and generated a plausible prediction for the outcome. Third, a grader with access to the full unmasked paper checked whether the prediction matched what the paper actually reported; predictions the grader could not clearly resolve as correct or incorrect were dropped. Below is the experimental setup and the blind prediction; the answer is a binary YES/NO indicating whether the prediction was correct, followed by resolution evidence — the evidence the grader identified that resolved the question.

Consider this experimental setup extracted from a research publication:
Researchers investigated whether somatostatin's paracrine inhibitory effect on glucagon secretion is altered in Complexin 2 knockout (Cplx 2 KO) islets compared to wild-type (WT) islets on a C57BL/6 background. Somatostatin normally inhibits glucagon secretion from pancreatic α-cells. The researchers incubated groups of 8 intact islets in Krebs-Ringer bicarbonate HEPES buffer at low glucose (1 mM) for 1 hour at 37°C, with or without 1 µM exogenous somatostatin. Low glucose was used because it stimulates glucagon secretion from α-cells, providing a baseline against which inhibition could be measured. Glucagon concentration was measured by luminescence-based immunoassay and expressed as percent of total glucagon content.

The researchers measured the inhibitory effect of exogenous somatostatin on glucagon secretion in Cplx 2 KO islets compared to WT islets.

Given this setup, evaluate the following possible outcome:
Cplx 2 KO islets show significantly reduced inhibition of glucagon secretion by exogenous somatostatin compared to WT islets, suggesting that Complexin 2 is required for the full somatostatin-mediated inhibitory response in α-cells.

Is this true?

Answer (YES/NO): NO